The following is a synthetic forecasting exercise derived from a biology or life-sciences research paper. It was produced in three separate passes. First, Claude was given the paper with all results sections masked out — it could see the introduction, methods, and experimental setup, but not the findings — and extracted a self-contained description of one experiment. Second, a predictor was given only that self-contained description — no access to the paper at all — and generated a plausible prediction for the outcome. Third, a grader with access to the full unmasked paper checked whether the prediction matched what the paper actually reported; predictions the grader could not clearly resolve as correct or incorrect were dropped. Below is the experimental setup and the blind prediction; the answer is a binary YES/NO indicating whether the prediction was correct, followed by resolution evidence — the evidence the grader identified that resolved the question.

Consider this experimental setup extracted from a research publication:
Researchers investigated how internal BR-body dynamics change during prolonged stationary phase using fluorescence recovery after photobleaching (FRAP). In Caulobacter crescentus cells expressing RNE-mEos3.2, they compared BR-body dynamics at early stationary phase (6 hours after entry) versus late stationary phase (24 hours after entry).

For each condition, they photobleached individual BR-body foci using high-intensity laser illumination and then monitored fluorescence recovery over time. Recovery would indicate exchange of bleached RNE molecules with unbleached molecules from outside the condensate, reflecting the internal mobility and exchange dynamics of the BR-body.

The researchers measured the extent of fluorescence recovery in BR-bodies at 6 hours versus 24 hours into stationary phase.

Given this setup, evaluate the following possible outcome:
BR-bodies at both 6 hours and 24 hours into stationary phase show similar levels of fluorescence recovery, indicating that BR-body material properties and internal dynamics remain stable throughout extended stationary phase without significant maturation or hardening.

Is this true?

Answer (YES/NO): NO